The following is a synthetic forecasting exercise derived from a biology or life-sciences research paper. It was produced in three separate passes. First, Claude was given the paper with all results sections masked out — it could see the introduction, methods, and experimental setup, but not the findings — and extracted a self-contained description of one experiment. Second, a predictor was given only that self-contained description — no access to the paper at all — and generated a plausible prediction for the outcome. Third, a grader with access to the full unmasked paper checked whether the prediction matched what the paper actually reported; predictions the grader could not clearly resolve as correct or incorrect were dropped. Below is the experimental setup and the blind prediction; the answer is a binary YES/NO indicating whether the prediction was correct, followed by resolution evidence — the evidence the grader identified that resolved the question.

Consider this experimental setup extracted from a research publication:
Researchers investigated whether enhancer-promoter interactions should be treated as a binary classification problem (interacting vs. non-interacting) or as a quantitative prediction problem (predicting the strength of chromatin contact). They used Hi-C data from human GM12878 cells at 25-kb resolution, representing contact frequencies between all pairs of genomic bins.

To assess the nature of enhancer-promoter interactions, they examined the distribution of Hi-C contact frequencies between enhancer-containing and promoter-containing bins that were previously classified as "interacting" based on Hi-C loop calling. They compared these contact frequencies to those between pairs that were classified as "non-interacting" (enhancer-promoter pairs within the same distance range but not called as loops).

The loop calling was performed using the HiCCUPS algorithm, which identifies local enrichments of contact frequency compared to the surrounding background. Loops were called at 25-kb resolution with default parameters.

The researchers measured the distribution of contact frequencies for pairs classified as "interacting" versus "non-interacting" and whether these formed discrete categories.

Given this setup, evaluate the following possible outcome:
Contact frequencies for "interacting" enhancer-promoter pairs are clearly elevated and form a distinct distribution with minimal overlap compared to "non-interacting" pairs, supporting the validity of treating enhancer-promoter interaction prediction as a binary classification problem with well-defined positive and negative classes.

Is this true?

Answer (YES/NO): NO